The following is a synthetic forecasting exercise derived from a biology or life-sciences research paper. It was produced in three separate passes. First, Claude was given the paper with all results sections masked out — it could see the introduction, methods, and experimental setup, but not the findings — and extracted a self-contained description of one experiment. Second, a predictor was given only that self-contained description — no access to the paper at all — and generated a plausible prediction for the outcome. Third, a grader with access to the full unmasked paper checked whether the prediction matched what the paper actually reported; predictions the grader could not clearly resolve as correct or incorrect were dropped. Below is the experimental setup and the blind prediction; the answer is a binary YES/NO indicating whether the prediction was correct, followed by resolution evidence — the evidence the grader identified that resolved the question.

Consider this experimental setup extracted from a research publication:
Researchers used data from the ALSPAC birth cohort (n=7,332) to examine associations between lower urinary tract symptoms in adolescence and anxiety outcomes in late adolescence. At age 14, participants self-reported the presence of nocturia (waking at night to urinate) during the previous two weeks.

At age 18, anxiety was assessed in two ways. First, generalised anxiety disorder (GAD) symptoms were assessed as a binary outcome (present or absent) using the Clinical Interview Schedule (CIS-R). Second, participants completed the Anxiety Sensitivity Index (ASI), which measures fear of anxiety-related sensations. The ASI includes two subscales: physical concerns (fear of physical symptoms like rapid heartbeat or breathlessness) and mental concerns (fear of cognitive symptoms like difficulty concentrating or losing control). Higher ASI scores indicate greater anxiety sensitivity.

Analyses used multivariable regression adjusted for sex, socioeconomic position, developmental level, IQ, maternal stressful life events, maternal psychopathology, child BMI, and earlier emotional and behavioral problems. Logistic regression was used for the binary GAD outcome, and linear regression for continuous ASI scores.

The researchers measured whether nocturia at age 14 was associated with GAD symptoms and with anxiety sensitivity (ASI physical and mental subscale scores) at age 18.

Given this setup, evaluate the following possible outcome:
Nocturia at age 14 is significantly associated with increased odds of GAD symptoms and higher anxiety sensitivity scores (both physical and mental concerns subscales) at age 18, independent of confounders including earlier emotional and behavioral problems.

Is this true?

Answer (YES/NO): NO